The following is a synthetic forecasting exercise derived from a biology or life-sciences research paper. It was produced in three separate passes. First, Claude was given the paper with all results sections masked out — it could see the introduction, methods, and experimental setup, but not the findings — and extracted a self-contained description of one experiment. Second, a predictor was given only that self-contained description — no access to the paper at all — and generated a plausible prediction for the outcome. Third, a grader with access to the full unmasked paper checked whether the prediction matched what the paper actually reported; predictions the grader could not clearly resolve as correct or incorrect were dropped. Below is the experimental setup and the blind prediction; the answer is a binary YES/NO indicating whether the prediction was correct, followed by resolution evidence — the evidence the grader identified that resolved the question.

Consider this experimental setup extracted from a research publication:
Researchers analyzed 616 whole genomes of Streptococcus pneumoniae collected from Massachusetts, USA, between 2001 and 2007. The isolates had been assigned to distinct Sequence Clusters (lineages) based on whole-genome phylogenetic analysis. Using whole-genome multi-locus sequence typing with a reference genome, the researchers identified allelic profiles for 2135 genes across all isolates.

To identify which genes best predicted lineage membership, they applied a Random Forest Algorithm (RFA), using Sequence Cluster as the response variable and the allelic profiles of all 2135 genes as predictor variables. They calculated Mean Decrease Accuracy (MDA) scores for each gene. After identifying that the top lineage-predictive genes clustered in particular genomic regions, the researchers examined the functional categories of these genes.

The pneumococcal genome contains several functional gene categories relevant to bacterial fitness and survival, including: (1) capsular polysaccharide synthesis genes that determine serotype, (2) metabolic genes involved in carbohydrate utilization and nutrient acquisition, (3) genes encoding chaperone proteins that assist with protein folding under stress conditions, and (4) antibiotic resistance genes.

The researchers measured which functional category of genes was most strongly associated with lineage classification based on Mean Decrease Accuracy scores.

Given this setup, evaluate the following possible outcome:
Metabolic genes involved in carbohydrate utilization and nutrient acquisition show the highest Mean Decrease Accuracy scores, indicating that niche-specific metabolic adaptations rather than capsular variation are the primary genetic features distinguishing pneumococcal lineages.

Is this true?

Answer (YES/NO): NO